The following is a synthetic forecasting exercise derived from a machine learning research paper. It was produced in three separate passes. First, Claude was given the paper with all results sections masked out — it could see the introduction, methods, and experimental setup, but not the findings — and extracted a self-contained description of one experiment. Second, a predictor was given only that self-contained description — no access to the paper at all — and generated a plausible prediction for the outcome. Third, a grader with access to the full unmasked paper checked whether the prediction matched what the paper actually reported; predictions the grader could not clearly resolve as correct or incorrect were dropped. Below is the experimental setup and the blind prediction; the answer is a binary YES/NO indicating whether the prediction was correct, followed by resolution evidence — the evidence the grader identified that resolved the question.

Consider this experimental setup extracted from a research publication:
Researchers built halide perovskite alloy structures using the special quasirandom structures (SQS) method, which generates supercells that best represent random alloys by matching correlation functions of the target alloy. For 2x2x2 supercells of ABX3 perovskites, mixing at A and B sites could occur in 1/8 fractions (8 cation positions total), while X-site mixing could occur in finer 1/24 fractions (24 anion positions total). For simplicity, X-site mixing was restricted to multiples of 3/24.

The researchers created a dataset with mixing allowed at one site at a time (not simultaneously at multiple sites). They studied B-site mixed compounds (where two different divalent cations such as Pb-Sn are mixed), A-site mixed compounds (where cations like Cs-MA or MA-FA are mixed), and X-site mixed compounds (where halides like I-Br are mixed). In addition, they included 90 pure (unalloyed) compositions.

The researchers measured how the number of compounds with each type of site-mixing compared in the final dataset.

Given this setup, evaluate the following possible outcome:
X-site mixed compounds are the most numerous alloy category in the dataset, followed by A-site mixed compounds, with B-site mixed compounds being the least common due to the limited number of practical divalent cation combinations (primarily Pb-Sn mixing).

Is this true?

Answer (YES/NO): NO